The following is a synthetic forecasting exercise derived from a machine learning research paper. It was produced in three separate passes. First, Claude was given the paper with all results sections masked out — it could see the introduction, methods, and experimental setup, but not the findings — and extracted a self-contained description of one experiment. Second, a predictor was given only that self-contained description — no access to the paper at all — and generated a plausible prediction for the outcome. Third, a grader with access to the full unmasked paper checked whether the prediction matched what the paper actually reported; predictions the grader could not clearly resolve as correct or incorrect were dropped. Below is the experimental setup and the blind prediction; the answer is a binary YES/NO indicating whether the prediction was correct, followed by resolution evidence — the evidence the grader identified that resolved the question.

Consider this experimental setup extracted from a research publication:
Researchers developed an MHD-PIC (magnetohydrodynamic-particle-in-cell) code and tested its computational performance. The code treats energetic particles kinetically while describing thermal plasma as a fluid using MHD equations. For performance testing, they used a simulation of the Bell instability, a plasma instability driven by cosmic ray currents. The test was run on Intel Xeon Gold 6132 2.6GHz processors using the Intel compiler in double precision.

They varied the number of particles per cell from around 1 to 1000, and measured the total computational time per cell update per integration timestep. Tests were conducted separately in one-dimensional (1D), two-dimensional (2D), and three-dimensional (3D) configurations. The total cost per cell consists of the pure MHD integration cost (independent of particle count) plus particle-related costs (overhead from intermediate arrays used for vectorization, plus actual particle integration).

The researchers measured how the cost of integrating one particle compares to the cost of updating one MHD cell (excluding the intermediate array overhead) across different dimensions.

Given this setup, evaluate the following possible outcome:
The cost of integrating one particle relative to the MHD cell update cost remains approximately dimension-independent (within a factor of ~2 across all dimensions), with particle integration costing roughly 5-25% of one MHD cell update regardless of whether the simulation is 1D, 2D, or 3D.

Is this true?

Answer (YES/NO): NO